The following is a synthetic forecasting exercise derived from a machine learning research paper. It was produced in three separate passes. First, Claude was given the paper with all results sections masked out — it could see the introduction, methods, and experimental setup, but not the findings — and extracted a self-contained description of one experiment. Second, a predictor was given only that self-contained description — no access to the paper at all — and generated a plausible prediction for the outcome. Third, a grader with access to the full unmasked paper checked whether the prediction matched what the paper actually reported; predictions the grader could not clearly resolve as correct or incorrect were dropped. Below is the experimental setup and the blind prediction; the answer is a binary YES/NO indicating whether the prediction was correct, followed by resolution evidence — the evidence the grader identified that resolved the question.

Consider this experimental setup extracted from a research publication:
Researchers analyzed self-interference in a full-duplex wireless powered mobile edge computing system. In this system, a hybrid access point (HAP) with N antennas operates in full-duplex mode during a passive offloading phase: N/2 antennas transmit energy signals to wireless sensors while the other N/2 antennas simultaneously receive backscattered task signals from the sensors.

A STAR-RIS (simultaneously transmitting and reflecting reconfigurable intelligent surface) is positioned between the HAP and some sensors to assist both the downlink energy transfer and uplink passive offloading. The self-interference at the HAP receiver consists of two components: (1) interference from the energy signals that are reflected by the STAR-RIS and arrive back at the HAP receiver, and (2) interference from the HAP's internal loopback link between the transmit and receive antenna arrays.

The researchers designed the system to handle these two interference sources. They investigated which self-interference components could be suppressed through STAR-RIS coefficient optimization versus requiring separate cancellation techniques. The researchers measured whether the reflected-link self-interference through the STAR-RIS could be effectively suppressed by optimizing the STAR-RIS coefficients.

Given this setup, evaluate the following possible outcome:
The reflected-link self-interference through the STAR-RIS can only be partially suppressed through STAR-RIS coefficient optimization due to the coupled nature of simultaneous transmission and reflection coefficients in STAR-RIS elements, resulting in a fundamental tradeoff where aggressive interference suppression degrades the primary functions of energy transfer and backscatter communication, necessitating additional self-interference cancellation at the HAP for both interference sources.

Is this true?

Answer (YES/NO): NO